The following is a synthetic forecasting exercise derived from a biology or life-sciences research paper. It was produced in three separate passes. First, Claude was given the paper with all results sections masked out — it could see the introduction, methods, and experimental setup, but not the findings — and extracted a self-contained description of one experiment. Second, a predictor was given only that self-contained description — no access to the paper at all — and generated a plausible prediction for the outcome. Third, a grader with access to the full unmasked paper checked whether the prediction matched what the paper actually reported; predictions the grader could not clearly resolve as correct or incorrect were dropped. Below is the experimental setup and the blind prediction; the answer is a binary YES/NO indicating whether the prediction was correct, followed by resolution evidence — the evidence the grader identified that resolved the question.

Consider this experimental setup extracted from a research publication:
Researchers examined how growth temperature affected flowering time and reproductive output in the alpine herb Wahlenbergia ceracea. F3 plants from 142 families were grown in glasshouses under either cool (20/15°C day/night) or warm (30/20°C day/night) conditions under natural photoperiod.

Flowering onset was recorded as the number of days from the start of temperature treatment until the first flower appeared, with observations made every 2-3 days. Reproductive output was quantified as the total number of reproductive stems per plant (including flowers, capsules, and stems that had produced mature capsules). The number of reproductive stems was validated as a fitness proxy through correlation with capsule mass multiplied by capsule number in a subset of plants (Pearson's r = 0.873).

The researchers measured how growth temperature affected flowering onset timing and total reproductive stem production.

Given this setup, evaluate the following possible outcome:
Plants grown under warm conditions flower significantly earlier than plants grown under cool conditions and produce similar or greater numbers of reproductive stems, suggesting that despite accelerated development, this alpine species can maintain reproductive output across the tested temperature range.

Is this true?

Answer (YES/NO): YES